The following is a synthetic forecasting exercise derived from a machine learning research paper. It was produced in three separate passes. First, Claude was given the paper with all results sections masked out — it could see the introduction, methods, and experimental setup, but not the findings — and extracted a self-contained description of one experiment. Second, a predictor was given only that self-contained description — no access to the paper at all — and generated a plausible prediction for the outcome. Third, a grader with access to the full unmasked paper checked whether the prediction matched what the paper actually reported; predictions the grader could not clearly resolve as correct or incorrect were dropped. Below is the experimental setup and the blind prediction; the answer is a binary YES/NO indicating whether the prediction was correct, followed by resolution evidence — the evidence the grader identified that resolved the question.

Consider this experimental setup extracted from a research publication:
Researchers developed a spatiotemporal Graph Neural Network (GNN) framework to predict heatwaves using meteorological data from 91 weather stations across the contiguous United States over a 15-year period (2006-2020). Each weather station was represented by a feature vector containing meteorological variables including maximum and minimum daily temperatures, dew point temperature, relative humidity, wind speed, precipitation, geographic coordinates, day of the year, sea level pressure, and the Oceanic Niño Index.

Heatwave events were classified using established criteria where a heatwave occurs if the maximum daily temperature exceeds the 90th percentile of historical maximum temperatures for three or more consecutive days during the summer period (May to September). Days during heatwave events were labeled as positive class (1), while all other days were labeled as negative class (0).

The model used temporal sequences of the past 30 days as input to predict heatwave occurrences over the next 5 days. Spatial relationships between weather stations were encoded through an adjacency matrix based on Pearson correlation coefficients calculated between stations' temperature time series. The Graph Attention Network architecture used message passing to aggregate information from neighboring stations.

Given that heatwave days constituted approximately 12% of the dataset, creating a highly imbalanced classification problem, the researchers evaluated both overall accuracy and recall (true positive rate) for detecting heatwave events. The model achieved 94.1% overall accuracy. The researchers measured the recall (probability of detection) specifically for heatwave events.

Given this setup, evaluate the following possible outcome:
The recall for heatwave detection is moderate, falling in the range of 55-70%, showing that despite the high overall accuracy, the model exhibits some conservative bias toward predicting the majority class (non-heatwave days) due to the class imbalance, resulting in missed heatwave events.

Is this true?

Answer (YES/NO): YES